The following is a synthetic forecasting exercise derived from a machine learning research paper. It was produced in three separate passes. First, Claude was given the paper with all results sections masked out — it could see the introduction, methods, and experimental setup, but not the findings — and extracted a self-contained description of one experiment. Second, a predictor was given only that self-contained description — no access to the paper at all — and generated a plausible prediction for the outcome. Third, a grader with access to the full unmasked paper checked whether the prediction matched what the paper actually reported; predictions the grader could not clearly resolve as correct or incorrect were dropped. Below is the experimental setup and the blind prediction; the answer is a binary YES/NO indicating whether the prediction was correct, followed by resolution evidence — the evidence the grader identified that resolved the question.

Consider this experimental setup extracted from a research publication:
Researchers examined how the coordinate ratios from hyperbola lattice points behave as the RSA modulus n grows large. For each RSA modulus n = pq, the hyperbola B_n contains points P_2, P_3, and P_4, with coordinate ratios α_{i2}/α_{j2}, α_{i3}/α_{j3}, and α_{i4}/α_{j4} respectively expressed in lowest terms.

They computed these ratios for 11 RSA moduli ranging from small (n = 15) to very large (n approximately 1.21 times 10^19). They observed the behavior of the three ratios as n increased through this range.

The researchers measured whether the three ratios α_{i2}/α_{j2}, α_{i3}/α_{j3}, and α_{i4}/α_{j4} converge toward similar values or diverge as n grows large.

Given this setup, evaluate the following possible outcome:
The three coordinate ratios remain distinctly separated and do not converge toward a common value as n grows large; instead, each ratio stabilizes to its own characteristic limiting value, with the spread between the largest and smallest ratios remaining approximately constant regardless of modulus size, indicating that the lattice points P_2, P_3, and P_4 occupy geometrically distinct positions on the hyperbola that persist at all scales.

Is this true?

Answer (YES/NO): NO